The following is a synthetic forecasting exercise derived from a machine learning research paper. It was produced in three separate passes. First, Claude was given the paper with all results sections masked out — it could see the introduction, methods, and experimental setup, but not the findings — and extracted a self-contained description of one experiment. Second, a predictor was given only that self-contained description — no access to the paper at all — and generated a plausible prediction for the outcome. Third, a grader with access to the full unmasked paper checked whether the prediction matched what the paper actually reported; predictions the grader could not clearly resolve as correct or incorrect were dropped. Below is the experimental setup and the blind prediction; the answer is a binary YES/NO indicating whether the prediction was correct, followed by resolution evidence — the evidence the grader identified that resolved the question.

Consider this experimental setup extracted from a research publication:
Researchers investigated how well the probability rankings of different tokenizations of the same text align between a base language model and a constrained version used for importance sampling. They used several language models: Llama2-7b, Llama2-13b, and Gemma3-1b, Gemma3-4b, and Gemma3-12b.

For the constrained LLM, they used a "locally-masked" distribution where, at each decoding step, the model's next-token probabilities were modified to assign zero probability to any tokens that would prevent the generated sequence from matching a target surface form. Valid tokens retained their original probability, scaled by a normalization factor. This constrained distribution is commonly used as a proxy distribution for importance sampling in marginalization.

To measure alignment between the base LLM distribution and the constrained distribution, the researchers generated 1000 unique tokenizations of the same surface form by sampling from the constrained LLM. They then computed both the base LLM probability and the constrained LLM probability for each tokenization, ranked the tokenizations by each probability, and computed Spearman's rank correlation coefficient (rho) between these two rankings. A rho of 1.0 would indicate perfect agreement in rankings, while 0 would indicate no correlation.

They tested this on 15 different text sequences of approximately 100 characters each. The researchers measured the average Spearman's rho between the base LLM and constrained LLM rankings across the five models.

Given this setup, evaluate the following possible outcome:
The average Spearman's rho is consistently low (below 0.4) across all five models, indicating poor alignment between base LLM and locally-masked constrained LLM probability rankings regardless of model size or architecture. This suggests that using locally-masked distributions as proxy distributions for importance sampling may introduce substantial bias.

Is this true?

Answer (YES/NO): NO